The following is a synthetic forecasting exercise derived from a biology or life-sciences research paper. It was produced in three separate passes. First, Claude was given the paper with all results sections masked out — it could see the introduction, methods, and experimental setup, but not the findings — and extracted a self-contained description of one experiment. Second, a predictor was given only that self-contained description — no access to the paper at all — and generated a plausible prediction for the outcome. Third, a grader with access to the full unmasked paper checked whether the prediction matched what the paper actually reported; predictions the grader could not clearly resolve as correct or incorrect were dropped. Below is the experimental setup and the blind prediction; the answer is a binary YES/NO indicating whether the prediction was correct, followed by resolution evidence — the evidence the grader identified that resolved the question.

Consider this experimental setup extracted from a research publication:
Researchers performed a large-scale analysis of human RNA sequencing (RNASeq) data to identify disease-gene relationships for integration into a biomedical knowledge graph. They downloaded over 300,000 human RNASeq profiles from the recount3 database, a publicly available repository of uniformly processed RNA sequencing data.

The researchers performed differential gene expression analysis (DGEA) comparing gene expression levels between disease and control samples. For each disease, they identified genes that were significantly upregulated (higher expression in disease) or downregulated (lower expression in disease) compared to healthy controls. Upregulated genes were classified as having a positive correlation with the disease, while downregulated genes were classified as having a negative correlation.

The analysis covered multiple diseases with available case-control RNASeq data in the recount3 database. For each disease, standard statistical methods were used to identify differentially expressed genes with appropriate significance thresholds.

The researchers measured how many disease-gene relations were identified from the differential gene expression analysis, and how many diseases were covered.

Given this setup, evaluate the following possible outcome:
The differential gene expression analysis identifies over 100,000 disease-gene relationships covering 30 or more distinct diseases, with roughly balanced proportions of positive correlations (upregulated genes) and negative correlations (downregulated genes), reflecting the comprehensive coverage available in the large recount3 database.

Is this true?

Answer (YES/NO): NO